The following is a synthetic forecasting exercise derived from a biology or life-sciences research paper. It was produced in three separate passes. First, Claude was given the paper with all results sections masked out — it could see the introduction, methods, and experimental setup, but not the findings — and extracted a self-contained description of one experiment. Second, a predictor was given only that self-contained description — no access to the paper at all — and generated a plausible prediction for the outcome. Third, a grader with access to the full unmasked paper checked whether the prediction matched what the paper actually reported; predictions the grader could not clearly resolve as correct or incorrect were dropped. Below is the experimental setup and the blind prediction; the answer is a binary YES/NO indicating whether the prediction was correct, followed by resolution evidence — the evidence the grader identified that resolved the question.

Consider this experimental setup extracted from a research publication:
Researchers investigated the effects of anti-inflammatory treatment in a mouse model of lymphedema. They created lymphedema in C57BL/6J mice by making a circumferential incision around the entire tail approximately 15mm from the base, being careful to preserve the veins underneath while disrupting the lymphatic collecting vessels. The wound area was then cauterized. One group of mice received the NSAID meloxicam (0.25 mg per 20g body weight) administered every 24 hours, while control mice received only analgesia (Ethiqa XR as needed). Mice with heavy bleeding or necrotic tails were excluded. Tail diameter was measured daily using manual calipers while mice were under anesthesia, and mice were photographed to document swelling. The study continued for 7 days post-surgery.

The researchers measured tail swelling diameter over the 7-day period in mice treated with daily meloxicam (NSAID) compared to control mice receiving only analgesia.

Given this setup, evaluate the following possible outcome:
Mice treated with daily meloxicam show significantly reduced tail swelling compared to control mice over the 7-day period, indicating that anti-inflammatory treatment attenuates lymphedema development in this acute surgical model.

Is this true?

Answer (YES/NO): YES